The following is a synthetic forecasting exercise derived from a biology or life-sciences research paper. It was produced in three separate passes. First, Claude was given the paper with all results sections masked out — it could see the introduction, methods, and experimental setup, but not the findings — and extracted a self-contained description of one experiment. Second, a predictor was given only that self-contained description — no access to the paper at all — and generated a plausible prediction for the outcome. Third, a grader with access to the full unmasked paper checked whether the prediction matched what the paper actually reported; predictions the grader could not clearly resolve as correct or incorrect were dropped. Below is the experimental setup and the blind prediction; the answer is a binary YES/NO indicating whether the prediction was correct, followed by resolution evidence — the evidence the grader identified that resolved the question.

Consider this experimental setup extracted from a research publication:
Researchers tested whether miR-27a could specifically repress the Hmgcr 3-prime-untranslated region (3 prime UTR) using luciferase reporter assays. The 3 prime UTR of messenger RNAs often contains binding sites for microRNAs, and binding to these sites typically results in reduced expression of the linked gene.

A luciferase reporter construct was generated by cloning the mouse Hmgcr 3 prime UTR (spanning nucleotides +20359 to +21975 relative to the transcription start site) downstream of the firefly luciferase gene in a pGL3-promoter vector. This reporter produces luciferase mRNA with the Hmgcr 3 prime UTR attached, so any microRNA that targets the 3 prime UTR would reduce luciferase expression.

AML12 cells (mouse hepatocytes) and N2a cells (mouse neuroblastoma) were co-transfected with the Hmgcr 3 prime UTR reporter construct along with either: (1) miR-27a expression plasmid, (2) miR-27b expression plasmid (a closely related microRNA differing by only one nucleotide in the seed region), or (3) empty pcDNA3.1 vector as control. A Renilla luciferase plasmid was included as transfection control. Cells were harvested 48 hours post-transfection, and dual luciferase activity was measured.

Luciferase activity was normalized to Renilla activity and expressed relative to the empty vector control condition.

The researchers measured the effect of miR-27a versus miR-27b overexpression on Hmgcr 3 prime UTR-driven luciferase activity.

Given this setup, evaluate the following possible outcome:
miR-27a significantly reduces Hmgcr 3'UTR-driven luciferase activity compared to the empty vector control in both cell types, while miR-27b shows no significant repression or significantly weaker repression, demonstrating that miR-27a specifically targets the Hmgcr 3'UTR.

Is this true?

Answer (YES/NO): YES